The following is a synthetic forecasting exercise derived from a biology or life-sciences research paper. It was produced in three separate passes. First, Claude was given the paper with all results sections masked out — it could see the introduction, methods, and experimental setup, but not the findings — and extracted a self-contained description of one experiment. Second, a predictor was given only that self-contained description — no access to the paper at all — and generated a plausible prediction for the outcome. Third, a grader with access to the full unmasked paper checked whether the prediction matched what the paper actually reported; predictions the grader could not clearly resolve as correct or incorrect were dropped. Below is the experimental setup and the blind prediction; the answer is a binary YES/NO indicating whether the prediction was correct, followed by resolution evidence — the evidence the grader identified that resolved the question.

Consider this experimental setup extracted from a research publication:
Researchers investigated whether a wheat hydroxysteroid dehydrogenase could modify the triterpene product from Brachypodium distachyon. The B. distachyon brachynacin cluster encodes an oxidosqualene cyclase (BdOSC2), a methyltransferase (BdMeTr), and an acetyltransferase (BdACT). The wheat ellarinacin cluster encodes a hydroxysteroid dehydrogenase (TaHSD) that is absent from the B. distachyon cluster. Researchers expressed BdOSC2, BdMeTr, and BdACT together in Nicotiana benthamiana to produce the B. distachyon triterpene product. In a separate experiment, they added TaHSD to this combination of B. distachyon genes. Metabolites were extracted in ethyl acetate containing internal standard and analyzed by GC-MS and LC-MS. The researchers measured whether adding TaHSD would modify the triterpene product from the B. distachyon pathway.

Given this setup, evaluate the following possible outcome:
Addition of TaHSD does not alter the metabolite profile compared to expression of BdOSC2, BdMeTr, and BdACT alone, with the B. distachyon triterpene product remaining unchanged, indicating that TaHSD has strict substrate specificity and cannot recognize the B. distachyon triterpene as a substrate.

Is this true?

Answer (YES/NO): NO